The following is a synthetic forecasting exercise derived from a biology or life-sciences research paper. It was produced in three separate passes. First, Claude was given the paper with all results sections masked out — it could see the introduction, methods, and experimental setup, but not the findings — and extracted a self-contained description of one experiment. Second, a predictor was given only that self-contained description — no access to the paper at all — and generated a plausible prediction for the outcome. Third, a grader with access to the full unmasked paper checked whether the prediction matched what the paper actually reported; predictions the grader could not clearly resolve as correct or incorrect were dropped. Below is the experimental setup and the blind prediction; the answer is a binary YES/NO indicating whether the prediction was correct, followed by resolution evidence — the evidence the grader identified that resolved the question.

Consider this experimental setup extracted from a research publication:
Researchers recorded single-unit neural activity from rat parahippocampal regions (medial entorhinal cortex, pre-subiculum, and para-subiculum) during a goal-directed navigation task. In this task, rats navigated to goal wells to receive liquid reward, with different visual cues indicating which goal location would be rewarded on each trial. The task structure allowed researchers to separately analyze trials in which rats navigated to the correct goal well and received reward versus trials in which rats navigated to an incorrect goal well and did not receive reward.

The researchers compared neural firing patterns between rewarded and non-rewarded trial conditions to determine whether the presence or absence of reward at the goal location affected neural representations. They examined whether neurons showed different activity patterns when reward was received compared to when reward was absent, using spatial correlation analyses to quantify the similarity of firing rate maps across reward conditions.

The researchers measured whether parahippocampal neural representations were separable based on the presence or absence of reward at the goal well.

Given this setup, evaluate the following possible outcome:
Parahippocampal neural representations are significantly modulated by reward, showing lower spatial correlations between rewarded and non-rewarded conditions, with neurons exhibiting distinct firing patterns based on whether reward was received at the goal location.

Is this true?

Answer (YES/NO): YES